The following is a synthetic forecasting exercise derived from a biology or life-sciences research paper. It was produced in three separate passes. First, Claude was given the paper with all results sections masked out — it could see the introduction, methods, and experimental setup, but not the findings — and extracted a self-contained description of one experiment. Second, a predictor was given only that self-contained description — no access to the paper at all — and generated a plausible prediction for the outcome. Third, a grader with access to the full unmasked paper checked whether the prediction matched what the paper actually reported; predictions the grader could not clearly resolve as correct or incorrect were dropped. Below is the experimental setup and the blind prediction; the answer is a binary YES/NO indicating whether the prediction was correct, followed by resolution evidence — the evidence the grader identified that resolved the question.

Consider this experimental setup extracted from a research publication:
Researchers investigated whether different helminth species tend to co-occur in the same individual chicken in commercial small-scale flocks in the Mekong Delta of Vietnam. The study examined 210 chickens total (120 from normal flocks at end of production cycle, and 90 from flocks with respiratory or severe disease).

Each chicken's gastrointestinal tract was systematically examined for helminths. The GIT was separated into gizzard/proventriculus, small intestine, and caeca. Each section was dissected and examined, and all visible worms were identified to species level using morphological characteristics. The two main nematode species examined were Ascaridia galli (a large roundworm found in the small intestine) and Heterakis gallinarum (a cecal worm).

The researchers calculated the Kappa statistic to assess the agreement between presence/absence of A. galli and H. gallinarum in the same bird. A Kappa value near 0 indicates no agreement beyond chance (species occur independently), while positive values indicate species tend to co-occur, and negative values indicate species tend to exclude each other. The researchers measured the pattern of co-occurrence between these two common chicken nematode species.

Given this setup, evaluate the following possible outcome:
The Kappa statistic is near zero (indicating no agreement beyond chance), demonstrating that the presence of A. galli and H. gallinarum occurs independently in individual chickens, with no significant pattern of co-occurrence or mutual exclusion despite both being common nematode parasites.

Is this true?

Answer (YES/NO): NO